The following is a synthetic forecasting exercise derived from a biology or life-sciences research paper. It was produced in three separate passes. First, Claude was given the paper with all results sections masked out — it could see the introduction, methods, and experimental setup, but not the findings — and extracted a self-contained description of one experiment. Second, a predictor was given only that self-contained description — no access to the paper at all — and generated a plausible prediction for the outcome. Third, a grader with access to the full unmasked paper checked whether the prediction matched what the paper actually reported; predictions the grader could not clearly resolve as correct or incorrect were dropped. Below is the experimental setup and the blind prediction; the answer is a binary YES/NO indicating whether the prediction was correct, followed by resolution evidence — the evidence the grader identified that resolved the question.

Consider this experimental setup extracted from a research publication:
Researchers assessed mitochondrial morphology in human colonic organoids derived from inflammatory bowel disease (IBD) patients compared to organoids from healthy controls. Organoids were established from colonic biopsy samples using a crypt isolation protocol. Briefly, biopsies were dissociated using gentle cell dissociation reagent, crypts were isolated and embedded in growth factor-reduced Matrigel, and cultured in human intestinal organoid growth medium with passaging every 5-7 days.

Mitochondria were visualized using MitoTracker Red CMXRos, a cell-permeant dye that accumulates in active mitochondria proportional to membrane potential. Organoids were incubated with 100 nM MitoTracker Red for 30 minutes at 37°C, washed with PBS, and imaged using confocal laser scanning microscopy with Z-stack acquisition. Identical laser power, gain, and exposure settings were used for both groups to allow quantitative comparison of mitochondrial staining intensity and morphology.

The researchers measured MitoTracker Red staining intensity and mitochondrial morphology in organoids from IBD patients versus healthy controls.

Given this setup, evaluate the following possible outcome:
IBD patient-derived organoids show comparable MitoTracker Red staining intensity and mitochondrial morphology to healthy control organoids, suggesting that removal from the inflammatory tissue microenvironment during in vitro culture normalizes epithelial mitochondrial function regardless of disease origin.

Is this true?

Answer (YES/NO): NO